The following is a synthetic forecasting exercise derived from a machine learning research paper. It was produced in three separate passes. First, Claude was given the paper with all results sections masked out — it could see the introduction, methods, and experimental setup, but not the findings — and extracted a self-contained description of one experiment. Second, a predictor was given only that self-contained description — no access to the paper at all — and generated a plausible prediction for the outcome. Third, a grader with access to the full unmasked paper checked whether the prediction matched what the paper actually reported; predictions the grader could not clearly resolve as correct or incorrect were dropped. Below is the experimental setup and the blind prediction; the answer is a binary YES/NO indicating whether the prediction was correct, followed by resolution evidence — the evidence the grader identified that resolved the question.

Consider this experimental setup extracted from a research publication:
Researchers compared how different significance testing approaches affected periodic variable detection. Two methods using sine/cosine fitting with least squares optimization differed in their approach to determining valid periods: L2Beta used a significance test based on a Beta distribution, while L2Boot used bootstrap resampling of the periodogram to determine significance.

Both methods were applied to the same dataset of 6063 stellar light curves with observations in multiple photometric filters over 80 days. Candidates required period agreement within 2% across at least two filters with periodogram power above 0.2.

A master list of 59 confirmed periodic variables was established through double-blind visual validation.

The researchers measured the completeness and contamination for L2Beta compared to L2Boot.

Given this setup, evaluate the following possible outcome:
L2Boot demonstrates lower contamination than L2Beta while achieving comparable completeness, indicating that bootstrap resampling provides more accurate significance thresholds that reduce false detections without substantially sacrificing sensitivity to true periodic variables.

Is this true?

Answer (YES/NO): NO